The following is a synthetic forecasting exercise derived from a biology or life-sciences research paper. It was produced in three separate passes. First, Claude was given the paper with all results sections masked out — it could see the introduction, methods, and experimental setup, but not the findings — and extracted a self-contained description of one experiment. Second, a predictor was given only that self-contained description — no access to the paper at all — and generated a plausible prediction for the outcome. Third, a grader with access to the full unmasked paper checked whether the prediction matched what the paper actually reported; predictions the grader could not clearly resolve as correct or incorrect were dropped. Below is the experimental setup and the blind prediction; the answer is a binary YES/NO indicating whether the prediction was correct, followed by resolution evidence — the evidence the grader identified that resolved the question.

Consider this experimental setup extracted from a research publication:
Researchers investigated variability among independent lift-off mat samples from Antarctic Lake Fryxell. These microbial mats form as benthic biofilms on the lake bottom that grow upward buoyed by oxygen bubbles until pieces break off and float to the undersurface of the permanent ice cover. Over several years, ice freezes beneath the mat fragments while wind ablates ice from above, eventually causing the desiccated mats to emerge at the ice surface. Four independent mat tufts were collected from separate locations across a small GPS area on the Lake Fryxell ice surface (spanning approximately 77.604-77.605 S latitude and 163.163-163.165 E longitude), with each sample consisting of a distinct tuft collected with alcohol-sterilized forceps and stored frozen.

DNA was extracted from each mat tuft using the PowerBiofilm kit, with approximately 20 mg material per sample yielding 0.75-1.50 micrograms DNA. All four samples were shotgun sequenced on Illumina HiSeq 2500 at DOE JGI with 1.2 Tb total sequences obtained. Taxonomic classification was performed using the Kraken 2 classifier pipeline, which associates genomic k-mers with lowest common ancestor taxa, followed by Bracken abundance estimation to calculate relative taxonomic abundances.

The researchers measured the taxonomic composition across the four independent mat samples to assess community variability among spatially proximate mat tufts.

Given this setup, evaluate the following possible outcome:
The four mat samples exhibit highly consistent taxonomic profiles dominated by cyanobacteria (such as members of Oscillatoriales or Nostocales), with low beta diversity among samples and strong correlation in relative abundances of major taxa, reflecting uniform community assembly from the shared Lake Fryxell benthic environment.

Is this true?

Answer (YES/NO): NO